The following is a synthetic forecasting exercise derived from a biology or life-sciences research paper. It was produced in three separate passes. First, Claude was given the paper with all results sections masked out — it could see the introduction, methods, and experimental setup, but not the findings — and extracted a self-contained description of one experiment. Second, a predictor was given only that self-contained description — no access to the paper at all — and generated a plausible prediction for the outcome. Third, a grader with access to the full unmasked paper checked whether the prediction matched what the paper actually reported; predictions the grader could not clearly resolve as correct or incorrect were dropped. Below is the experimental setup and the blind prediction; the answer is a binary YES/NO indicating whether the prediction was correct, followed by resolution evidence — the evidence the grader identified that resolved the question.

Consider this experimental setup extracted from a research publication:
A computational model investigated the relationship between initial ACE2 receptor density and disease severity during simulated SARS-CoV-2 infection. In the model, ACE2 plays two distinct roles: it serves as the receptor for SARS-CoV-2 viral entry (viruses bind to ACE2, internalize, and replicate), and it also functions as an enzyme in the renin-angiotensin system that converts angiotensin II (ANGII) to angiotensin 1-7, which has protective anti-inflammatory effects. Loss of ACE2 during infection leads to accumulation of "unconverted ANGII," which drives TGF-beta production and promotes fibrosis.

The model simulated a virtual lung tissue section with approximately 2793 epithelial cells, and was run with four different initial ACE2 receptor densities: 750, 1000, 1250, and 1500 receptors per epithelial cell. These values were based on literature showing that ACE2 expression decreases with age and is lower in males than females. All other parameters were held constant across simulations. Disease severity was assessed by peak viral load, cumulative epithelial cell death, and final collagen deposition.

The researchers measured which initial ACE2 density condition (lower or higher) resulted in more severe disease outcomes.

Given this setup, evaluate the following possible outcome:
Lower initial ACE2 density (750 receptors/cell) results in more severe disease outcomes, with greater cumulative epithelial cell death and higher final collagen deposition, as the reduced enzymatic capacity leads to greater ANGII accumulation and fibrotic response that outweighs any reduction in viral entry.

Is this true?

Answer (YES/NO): NO